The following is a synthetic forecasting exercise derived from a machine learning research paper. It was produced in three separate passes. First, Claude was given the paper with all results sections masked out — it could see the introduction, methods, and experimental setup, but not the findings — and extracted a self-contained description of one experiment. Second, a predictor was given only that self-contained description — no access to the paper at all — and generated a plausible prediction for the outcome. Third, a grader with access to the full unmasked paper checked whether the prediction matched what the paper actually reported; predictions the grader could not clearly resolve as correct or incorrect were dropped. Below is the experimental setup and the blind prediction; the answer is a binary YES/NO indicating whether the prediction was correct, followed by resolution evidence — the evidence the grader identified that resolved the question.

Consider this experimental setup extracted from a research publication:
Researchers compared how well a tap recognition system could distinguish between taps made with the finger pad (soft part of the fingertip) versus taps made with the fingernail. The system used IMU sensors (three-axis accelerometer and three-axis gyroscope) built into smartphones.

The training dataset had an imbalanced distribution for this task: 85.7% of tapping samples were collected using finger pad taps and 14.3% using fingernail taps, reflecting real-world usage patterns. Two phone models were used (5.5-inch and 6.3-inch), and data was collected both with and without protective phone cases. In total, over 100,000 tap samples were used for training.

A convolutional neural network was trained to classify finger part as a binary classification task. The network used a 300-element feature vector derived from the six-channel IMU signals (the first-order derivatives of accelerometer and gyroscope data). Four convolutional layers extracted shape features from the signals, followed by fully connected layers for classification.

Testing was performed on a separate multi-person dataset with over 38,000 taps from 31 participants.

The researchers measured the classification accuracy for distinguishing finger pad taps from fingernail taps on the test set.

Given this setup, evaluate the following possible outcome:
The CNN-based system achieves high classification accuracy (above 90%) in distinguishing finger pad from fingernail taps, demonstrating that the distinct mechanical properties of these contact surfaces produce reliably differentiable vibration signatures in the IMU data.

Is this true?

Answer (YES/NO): YES